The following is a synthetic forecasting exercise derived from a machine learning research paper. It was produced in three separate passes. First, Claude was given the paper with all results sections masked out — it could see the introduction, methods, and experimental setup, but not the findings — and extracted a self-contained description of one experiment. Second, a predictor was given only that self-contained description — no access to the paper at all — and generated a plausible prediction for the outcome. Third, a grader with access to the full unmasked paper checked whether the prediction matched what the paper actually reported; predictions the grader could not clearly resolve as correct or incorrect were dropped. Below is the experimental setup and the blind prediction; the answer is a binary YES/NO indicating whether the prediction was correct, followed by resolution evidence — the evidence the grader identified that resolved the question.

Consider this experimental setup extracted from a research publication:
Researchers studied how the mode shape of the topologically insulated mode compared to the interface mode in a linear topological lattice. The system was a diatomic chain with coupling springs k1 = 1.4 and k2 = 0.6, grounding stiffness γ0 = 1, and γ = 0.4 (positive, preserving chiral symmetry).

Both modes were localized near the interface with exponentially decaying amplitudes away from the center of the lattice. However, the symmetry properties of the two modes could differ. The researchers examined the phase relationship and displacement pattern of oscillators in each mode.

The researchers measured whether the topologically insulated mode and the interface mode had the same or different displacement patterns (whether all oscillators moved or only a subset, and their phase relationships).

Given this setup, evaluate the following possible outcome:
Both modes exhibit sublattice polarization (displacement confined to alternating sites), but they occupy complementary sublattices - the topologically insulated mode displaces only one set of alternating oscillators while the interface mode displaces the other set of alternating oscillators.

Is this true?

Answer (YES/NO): NO